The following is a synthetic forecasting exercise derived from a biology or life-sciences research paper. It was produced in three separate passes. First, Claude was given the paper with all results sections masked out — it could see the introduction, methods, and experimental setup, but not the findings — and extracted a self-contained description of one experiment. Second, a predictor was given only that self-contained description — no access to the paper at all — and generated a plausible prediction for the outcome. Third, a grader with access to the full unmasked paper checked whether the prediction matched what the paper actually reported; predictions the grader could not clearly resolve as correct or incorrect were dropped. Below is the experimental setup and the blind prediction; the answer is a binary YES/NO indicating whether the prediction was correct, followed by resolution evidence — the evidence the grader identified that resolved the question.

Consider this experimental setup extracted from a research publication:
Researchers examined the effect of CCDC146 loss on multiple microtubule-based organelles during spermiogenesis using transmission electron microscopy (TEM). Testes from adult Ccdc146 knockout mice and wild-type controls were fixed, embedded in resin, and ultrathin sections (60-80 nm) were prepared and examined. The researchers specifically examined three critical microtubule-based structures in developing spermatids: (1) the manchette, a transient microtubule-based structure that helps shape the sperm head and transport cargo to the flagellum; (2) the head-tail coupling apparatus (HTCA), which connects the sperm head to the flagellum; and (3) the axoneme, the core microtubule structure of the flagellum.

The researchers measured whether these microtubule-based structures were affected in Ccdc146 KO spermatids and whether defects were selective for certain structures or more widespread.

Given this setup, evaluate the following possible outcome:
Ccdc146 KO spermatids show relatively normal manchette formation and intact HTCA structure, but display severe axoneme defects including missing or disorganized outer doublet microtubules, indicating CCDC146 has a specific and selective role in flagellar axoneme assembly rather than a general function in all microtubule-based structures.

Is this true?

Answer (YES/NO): NO